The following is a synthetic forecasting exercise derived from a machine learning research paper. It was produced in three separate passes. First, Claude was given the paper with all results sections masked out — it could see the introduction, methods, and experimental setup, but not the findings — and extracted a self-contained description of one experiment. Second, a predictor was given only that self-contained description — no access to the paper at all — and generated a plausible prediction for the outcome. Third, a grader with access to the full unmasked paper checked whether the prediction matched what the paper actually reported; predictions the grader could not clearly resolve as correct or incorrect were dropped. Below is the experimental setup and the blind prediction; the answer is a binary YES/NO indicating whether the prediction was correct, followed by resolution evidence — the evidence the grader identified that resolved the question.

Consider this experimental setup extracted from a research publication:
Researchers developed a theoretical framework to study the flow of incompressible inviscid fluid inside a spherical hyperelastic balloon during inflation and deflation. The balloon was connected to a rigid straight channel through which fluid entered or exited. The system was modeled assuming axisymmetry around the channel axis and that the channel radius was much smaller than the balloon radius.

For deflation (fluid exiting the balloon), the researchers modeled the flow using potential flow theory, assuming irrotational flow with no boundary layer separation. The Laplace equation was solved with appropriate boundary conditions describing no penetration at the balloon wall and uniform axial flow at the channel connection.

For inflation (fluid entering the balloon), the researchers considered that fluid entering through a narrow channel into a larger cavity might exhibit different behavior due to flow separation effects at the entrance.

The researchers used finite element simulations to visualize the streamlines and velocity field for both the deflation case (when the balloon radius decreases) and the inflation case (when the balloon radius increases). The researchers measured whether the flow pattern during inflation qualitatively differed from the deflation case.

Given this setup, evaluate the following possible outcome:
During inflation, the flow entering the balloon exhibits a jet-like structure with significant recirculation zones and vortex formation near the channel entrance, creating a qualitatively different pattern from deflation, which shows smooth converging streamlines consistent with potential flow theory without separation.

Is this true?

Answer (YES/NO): YES